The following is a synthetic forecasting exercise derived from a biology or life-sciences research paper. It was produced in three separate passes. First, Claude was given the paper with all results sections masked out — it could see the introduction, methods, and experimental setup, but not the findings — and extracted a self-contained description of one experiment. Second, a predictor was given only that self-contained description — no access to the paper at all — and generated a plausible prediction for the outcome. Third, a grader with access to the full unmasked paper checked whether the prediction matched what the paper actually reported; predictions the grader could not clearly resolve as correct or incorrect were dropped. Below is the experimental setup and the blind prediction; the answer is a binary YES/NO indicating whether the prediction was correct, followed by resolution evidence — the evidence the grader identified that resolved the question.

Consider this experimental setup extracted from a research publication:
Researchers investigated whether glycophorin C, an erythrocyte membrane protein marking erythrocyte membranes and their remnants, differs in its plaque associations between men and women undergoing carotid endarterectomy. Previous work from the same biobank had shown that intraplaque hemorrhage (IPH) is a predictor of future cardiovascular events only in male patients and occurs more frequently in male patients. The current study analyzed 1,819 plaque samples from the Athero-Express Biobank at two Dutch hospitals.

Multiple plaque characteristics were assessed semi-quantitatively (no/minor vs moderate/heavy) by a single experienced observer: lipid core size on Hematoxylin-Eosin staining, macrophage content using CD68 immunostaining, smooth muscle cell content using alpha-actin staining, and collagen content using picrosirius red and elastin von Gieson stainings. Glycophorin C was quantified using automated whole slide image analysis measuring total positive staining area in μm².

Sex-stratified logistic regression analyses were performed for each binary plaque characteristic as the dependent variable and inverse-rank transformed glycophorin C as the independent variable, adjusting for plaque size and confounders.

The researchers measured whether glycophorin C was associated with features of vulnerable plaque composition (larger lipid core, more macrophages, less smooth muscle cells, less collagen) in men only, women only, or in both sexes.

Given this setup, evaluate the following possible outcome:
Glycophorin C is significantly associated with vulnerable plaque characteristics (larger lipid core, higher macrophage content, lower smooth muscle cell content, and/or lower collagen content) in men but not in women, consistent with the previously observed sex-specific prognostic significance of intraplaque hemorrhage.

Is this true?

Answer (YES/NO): NO